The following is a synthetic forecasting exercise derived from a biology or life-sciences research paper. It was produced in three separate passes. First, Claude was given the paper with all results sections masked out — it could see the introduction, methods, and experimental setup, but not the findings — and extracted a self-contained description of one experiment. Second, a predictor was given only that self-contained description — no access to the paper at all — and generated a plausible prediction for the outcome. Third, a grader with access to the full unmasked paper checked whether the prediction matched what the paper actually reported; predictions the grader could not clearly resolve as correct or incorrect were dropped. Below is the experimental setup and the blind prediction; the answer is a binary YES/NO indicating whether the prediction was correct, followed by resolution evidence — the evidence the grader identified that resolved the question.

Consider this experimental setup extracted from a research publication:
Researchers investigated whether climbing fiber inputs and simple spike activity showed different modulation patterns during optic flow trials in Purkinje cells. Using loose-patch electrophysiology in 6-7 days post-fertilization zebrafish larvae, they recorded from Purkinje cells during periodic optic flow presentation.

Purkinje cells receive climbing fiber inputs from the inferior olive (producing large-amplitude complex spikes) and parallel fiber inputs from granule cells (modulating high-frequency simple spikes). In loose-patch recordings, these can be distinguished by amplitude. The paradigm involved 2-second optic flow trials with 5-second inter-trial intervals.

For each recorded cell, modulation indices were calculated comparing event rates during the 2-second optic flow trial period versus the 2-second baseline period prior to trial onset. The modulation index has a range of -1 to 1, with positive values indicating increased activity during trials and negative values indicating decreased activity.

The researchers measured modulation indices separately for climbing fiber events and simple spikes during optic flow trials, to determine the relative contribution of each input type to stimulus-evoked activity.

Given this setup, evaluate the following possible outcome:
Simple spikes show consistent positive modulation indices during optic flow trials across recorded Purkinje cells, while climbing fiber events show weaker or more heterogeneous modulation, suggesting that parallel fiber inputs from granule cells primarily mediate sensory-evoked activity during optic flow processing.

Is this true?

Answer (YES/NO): NO